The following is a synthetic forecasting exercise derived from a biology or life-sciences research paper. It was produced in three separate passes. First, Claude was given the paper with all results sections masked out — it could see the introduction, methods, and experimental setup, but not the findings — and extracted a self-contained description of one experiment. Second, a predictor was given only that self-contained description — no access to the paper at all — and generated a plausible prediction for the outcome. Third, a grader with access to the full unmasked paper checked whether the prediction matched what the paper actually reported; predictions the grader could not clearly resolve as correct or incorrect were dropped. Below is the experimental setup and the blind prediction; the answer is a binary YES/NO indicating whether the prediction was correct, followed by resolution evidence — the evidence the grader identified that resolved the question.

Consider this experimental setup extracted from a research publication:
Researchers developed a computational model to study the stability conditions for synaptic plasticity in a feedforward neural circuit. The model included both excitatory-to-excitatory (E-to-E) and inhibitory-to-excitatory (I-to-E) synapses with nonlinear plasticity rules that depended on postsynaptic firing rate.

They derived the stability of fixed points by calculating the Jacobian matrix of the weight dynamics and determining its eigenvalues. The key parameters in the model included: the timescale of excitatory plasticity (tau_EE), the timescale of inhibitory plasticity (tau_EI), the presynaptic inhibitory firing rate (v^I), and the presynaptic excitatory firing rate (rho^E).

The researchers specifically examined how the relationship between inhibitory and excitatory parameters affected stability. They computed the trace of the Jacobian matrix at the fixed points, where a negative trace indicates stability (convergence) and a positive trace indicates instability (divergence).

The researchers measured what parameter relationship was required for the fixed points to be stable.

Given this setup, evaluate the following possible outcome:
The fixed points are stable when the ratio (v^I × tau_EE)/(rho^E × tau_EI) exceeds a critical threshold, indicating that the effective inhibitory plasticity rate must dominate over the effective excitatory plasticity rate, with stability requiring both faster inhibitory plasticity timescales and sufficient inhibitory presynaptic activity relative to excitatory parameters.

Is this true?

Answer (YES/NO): YES